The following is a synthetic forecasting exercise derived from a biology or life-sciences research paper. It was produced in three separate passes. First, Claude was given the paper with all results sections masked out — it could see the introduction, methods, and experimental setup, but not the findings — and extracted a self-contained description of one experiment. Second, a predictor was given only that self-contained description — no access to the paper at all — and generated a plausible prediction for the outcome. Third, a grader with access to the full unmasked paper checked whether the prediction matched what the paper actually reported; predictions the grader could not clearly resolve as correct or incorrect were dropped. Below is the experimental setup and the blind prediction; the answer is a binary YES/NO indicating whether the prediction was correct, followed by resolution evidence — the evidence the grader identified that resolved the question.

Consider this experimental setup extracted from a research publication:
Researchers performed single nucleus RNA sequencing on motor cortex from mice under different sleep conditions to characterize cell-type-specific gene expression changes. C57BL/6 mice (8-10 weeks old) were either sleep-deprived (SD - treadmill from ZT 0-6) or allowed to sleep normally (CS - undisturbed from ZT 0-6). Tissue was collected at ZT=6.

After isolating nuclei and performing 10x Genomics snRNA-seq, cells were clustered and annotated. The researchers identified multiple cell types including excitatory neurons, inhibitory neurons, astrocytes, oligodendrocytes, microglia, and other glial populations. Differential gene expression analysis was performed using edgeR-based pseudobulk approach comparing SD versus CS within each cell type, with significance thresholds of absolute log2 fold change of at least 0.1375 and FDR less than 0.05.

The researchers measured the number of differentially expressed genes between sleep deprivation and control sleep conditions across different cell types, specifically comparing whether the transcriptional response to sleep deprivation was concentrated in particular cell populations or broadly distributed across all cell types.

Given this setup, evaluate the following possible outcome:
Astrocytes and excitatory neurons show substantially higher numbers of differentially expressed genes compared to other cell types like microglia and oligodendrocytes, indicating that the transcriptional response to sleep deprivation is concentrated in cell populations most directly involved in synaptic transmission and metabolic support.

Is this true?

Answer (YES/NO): NO